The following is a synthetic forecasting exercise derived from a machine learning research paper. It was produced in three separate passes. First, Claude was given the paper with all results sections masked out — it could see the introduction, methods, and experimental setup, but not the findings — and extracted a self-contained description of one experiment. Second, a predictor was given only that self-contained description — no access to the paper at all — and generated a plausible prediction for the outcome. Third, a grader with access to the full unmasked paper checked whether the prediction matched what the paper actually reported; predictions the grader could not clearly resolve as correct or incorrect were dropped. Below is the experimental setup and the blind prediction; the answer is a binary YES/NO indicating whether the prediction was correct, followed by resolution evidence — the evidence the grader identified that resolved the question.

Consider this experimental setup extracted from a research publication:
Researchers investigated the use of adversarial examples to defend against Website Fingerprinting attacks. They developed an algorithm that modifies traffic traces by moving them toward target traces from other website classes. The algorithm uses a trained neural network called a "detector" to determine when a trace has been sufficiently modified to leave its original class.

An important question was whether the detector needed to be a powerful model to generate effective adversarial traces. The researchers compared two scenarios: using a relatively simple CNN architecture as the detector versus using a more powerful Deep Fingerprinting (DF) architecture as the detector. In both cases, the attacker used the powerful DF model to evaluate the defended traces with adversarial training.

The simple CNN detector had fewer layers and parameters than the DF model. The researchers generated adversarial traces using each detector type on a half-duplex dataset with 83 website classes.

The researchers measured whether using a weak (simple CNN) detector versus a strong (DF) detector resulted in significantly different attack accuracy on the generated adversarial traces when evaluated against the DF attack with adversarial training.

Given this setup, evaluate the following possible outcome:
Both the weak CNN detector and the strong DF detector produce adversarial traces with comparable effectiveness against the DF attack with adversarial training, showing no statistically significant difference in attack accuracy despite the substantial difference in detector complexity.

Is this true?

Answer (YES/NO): YES